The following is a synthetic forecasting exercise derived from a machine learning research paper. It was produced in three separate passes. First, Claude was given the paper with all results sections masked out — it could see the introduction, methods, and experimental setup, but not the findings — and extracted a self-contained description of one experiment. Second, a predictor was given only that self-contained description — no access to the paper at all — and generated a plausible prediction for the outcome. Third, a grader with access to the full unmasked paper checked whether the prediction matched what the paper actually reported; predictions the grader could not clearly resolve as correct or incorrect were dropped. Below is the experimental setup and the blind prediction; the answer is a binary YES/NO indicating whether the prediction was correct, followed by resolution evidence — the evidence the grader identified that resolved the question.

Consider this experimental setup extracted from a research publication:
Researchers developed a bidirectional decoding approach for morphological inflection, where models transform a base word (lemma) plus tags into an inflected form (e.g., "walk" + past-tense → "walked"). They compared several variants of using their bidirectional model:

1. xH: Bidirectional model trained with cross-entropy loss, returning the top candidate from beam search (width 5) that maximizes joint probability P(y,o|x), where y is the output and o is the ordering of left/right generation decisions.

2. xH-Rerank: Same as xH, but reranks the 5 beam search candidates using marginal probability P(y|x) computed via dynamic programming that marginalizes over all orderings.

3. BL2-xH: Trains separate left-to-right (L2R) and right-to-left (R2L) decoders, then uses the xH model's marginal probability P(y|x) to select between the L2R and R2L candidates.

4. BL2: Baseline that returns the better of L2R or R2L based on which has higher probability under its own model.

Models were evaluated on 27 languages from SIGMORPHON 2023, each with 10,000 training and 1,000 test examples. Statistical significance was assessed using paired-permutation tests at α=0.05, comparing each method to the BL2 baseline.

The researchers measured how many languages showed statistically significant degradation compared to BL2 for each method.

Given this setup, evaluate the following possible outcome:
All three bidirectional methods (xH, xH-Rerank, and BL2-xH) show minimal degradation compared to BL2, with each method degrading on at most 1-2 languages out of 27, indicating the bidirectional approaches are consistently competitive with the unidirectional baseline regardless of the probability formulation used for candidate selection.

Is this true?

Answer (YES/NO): NO